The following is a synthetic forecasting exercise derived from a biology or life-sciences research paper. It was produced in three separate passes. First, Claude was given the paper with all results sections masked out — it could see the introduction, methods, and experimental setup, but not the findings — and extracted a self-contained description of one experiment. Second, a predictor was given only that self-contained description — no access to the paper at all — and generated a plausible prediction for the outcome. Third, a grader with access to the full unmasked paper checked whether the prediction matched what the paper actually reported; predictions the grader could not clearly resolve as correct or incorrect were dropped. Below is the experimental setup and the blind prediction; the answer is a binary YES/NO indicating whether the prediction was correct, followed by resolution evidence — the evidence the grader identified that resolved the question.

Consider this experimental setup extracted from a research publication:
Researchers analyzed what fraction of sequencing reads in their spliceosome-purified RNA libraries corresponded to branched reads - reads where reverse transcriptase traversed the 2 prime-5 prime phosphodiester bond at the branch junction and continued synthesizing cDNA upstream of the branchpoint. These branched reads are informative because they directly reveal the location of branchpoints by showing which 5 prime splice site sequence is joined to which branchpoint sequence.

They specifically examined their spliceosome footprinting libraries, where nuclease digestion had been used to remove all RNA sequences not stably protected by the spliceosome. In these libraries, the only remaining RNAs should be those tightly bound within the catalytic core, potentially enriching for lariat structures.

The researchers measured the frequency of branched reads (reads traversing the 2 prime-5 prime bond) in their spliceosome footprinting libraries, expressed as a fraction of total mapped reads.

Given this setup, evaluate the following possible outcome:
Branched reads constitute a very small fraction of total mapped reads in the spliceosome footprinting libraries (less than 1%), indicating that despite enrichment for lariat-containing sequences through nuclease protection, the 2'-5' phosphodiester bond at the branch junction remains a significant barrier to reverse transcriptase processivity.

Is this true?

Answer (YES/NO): YES